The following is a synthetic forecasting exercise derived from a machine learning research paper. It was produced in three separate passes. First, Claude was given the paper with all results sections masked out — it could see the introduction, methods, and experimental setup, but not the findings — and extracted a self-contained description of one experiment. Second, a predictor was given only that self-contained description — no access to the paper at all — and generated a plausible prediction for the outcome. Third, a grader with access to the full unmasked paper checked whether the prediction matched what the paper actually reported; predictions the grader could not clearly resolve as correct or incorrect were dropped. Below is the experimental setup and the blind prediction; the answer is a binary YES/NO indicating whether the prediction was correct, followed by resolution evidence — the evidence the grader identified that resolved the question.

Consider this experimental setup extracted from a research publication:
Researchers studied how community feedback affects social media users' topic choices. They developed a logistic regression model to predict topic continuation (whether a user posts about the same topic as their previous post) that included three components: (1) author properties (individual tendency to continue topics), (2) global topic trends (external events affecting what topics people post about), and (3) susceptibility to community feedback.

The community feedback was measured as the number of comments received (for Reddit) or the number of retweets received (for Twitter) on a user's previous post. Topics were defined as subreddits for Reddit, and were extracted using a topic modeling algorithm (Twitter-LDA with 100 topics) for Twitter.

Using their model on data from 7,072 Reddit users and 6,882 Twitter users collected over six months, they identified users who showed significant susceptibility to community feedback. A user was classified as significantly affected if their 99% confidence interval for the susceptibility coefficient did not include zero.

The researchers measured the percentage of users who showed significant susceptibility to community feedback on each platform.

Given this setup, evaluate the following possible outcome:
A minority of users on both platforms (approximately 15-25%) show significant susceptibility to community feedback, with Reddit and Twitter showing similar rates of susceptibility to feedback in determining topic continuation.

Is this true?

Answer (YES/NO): NO